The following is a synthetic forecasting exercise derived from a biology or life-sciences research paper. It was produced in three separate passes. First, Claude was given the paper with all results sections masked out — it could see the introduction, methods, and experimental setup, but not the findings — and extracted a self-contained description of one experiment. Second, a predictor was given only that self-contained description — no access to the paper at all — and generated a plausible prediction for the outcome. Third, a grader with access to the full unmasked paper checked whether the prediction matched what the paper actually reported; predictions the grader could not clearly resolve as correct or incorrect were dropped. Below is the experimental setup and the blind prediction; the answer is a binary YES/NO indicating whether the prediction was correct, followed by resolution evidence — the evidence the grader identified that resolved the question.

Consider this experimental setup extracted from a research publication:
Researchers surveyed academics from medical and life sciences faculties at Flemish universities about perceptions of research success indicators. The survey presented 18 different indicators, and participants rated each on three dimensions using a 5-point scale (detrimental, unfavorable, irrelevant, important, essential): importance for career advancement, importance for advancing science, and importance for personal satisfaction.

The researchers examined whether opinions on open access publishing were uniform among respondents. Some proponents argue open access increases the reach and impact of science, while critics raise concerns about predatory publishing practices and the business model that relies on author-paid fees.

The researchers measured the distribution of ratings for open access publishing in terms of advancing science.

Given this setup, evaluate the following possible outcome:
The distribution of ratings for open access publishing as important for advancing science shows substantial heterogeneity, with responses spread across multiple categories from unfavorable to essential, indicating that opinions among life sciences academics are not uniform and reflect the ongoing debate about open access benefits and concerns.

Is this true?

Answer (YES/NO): YES